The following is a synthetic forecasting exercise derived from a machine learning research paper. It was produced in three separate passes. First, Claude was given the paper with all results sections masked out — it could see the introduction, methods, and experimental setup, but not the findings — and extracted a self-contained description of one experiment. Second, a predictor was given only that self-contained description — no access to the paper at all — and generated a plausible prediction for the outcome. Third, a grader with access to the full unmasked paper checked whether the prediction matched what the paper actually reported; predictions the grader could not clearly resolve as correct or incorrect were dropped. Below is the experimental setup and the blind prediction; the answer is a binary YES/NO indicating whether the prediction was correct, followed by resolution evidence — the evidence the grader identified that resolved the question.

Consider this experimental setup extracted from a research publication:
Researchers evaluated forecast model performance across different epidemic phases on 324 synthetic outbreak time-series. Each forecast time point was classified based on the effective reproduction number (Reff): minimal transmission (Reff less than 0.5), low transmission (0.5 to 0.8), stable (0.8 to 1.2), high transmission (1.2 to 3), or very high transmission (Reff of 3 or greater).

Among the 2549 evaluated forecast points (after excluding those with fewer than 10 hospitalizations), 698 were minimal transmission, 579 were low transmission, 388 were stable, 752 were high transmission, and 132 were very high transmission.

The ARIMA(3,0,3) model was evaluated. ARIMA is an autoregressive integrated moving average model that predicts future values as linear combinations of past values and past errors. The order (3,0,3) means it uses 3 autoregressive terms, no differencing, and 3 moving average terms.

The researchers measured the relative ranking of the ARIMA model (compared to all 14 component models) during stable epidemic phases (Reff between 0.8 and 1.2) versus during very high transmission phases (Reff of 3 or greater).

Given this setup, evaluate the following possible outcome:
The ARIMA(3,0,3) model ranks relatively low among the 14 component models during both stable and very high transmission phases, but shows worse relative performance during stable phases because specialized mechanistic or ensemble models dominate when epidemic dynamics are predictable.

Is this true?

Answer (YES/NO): NO